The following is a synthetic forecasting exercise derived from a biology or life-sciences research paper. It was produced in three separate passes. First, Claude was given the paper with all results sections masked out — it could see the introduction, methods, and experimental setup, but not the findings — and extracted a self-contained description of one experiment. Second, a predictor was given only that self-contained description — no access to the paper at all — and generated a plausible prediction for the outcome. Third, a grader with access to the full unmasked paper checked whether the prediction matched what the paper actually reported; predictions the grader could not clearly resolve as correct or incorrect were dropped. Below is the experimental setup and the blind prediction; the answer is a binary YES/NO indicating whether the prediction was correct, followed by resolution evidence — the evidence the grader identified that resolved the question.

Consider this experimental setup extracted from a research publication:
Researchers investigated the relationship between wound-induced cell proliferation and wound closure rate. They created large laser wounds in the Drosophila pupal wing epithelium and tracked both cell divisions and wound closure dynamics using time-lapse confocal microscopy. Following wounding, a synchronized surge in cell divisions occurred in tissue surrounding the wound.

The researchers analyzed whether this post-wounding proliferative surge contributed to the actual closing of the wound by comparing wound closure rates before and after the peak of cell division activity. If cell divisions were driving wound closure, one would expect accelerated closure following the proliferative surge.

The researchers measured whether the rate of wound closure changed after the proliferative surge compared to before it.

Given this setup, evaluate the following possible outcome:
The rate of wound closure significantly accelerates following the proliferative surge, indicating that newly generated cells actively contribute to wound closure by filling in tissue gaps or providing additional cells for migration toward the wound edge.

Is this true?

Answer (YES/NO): NO